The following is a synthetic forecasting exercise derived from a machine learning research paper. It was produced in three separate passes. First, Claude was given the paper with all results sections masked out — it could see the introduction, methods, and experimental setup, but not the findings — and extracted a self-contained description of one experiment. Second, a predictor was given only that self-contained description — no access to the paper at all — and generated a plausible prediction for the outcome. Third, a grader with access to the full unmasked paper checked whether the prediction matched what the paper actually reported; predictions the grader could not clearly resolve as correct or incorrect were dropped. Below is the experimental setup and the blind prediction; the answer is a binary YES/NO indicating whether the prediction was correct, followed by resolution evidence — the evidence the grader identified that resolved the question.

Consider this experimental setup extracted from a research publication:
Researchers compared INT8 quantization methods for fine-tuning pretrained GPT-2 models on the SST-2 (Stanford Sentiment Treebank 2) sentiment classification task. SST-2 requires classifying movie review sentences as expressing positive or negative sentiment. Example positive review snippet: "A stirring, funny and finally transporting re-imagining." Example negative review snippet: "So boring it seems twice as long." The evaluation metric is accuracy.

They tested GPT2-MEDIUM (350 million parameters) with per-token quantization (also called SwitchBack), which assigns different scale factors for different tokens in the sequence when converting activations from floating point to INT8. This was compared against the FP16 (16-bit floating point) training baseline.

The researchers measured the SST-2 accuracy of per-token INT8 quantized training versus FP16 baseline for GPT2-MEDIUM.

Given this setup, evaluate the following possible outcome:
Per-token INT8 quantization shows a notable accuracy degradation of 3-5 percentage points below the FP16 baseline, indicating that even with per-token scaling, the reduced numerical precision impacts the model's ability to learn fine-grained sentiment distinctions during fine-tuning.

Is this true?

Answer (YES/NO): NO